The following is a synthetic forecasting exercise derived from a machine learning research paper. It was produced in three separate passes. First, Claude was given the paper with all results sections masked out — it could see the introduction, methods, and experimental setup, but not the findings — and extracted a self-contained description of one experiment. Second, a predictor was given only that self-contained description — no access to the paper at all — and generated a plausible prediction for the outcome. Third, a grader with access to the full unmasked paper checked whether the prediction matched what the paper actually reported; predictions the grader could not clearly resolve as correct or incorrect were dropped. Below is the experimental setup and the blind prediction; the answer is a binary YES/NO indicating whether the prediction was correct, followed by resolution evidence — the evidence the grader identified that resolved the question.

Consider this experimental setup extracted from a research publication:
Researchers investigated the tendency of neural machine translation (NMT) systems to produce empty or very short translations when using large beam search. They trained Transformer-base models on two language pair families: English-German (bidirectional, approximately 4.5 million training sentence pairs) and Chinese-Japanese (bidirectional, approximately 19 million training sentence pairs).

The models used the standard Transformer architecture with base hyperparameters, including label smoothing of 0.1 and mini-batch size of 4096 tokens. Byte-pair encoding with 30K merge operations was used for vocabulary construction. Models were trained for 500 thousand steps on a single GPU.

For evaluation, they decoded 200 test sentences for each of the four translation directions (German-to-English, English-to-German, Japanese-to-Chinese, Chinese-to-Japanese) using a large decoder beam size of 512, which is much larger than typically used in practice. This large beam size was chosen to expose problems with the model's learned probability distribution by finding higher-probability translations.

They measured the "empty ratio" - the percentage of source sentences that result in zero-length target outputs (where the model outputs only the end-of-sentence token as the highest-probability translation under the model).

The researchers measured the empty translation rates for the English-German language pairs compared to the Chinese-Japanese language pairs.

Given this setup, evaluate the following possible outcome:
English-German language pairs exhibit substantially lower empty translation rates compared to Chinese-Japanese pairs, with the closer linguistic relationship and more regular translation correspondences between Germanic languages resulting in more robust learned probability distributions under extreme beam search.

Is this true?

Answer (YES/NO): NO